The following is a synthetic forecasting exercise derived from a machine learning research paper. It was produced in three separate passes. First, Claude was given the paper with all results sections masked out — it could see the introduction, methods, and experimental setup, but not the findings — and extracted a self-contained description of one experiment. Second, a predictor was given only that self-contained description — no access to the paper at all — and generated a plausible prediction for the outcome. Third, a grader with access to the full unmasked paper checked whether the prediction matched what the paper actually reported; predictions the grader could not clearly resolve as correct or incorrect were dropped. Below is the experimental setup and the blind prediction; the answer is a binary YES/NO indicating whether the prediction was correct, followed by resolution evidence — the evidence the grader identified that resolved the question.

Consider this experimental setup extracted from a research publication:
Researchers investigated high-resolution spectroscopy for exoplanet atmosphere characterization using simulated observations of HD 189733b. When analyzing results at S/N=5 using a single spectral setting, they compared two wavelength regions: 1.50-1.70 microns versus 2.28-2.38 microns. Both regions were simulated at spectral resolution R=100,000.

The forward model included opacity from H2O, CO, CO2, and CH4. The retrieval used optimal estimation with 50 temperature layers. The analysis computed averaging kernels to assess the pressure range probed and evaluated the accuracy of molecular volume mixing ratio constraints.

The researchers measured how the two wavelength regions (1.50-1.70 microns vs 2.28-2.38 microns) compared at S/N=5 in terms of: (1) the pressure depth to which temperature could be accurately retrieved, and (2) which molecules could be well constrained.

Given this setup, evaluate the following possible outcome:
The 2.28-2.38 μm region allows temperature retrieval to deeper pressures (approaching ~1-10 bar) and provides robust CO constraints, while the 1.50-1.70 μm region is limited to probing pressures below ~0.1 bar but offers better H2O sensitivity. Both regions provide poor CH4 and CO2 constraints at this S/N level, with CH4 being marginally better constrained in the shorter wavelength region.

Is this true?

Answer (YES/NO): NO